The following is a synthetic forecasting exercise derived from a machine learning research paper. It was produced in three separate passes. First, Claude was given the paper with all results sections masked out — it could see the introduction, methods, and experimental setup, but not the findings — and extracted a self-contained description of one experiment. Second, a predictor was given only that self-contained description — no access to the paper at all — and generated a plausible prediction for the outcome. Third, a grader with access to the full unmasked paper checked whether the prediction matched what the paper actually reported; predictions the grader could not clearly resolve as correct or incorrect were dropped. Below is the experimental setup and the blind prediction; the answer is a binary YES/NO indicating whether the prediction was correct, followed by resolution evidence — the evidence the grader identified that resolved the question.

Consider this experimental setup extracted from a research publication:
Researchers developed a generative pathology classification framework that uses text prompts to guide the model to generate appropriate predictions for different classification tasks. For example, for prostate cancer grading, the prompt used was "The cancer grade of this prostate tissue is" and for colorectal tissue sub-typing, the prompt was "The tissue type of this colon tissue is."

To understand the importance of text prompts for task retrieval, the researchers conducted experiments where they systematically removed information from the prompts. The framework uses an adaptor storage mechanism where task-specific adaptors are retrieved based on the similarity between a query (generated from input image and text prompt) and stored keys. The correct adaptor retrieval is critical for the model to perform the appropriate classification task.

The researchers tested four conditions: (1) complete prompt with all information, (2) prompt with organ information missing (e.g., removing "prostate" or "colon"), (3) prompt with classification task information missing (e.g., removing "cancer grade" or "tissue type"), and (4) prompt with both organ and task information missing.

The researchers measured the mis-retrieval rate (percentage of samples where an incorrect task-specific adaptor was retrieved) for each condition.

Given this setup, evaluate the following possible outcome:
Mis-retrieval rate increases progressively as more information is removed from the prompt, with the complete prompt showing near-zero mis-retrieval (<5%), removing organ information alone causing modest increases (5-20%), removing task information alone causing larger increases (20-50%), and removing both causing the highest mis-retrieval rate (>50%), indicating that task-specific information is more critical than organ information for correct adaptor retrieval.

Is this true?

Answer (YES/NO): NO